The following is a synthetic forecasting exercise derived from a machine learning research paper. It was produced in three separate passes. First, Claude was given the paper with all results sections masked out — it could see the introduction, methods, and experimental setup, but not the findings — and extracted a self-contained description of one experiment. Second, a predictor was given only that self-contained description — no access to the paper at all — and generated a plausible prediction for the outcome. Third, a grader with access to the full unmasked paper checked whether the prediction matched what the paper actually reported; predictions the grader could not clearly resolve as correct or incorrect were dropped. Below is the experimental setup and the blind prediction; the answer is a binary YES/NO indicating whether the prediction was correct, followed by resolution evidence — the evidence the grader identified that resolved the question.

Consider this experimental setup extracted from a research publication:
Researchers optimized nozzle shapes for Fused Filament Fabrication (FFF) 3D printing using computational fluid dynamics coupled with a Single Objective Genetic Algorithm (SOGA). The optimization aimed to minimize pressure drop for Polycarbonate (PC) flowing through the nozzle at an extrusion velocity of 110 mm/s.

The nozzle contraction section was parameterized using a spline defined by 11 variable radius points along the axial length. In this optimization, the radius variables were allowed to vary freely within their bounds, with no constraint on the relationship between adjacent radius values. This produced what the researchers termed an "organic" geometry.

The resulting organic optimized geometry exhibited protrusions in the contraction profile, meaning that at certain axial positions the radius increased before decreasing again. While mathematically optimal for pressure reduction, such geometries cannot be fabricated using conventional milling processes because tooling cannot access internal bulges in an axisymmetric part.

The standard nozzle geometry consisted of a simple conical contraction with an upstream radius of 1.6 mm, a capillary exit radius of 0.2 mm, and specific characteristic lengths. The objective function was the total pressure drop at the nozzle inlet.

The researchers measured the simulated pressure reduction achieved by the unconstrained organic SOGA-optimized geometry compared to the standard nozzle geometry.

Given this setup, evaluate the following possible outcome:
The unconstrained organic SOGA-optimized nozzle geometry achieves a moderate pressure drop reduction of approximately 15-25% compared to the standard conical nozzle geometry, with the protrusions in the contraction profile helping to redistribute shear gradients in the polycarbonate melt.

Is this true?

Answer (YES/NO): NO